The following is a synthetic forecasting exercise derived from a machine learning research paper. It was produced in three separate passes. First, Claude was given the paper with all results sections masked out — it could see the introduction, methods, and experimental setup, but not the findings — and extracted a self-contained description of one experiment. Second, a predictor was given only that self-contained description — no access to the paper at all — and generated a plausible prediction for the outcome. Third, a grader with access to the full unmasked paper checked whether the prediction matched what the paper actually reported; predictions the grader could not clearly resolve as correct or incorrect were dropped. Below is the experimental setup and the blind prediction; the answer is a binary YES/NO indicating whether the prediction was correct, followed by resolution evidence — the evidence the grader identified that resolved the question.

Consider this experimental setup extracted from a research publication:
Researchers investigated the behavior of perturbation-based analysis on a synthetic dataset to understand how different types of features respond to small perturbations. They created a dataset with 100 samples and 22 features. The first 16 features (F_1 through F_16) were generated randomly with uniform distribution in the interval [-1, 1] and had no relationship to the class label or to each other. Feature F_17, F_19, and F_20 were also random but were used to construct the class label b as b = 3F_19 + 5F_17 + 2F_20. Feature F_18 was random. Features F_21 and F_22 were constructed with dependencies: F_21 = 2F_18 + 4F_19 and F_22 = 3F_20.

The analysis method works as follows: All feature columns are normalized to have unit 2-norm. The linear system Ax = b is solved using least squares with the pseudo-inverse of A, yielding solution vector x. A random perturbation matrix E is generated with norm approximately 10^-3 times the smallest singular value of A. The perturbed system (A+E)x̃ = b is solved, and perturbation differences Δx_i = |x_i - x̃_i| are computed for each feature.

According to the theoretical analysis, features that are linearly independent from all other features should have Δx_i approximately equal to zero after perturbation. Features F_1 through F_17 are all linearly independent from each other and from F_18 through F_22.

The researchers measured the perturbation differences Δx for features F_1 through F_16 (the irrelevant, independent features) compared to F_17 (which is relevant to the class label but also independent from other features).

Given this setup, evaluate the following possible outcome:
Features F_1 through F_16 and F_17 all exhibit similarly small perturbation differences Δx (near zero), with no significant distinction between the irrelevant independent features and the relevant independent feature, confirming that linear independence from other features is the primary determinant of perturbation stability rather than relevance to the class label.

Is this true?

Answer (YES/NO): YES